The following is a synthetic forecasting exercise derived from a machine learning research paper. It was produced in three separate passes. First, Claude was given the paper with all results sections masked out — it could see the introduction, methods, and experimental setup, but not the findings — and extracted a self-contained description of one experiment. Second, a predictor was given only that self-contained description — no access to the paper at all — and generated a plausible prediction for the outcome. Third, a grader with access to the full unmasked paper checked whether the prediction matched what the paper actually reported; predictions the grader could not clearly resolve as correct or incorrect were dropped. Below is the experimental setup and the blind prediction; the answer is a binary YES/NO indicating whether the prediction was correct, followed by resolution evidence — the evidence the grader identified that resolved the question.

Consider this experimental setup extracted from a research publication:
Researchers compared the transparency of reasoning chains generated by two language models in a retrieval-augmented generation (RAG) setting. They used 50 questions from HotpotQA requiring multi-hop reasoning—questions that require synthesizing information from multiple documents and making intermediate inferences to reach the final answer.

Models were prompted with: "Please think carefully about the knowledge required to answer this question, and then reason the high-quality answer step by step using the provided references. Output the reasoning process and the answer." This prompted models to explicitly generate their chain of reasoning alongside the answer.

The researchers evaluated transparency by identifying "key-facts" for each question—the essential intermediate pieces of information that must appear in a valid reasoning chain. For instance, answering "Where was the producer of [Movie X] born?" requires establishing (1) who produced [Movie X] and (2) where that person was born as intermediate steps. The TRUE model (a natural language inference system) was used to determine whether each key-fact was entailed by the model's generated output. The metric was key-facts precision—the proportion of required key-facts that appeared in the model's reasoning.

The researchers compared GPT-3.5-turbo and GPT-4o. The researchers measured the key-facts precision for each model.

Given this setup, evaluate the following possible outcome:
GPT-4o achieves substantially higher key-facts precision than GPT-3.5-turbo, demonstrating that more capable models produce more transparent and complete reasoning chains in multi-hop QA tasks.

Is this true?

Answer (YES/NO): NO